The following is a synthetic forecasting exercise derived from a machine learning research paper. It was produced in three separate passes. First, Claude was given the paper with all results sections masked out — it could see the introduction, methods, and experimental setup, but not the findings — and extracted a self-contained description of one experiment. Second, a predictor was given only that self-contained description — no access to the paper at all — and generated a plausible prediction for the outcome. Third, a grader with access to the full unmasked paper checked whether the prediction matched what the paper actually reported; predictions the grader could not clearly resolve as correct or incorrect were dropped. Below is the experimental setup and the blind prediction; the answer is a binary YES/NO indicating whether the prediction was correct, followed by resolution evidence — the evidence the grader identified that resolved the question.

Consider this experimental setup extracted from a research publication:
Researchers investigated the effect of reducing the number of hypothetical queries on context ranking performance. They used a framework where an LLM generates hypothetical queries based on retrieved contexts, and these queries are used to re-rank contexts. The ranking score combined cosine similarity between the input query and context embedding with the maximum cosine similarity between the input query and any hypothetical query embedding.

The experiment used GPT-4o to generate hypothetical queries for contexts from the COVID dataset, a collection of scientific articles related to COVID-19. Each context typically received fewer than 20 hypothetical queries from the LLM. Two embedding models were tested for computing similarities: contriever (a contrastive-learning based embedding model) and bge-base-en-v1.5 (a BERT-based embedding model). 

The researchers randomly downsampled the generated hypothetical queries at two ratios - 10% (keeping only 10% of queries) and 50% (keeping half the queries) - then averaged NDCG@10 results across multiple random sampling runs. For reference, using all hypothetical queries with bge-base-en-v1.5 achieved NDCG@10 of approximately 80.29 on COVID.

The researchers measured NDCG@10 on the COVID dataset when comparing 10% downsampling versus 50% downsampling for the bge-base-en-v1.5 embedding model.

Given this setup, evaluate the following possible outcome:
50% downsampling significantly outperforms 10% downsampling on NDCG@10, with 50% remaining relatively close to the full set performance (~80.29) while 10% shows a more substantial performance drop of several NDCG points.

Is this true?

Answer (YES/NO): NO